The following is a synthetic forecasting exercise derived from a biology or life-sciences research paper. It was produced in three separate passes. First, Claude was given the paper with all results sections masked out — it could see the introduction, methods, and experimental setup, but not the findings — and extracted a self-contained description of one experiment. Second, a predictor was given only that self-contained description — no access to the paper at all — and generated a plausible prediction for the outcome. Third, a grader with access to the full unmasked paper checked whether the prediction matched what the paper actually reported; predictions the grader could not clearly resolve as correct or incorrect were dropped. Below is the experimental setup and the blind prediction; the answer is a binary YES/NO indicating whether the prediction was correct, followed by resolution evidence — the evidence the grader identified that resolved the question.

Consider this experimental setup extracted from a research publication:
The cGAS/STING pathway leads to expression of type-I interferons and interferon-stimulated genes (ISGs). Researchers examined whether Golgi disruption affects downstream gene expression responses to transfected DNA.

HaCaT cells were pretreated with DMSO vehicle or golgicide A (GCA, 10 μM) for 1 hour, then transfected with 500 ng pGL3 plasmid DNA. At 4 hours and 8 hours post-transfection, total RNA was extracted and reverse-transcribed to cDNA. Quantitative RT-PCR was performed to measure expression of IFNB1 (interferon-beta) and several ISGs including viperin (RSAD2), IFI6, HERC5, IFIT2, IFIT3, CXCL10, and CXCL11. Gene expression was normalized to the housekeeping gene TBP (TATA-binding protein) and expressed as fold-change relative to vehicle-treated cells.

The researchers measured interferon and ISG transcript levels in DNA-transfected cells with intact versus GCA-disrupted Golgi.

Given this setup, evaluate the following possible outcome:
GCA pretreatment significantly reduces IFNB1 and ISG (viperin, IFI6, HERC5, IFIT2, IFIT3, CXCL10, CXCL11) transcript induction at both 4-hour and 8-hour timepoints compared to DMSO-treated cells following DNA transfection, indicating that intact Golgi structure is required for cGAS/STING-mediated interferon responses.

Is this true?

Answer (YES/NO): YES